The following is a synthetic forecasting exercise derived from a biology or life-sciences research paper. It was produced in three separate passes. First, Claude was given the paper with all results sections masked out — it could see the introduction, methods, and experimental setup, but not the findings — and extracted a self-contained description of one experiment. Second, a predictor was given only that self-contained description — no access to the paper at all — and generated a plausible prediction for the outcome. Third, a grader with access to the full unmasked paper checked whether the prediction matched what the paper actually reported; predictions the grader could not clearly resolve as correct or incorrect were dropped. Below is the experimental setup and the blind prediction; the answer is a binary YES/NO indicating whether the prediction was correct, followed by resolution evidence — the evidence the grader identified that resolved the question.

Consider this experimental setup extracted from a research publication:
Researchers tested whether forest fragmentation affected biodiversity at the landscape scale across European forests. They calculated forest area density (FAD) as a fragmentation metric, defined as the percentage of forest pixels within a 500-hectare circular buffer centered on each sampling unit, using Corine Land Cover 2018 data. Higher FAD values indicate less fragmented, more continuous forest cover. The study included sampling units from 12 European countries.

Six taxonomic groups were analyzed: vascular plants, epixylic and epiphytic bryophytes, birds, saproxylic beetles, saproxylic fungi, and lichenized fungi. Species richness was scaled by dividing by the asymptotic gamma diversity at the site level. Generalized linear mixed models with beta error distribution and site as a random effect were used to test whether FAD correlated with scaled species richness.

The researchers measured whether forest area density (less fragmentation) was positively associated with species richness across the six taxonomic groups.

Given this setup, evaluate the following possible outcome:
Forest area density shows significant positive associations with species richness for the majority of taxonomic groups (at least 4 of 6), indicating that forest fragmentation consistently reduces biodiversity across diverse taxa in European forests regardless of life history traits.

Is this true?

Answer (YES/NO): NO